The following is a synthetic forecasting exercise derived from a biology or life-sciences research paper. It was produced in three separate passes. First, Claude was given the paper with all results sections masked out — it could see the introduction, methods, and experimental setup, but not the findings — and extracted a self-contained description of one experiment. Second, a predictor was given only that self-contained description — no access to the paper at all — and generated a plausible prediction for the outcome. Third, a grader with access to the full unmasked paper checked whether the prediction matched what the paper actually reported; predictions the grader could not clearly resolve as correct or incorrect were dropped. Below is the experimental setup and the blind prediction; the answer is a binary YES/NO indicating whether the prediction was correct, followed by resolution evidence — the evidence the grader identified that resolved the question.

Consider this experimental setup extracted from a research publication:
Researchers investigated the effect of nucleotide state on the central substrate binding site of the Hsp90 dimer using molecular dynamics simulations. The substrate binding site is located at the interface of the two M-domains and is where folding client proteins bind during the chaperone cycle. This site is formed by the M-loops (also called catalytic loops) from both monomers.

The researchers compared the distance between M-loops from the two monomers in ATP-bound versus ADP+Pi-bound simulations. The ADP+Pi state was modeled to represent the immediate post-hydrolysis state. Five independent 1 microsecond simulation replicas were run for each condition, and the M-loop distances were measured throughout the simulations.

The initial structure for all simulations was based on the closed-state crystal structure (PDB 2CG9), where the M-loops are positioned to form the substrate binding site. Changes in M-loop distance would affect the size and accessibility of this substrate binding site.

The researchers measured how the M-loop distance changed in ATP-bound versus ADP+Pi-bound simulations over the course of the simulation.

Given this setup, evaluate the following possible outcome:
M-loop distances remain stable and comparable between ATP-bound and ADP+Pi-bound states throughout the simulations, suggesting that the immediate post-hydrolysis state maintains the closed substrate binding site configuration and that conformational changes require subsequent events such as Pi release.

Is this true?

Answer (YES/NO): NO